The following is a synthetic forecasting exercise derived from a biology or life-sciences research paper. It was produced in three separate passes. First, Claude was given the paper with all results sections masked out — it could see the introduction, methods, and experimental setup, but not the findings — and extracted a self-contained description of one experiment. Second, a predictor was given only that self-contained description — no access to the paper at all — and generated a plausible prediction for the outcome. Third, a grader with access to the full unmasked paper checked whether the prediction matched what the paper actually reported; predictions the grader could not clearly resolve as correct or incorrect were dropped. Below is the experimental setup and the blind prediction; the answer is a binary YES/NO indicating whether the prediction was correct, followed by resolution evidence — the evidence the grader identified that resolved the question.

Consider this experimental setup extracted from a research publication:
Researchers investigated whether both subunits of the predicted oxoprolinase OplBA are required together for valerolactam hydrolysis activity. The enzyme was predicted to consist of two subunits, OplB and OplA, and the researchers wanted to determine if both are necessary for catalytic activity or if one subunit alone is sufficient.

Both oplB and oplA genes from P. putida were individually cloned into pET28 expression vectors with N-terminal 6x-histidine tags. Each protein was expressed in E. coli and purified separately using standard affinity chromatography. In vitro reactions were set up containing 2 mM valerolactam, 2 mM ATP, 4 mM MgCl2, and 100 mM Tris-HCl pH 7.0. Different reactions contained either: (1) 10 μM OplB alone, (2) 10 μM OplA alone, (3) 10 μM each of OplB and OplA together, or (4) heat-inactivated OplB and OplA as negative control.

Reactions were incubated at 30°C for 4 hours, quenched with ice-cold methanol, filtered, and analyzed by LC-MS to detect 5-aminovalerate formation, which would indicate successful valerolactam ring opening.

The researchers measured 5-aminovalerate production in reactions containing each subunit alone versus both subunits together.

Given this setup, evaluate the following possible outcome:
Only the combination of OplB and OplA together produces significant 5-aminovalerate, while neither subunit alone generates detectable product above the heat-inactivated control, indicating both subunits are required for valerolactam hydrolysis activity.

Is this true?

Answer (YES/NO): NO